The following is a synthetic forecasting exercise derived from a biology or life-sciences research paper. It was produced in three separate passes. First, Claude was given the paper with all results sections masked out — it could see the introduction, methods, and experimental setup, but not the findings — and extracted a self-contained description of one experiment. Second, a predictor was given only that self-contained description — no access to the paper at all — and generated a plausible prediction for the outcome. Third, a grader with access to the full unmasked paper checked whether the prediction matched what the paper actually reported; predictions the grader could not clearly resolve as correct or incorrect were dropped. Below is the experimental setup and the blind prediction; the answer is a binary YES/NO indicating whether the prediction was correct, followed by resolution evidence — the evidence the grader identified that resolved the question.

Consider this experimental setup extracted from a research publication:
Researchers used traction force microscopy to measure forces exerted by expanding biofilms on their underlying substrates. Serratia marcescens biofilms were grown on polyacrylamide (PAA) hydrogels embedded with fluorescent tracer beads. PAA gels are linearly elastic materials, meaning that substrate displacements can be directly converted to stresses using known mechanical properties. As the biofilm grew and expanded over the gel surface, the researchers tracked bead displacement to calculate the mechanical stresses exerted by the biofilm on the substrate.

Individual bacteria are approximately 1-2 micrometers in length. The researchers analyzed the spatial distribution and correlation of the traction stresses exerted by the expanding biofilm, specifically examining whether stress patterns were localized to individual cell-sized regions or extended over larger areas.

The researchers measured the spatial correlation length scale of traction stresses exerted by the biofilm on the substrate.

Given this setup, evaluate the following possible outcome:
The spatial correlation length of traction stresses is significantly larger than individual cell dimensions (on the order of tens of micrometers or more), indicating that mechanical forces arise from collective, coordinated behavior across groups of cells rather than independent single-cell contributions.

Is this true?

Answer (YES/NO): YES